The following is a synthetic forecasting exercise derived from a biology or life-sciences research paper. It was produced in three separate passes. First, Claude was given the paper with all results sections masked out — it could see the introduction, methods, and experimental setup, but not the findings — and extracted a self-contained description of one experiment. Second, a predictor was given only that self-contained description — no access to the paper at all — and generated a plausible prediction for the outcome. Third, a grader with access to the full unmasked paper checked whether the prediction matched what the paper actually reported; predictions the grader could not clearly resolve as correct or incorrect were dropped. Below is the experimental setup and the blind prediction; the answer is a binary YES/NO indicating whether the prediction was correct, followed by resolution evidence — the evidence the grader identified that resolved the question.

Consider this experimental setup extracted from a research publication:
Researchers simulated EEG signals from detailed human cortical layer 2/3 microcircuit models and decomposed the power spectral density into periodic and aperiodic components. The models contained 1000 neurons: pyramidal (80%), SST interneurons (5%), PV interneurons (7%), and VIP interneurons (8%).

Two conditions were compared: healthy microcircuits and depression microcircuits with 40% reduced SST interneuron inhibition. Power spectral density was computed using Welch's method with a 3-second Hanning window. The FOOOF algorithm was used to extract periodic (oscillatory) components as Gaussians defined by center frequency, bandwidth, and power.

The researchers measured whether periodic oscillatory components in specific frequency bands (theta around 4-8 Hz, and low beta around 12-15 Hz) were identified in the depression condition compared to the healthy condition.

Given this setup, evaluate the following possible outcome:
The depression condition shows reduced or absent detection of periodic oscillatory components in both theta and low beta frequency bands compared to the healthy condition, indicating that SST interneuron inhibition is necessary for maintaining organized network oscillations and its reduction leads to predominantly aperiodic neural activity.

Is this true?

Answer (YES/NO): NO